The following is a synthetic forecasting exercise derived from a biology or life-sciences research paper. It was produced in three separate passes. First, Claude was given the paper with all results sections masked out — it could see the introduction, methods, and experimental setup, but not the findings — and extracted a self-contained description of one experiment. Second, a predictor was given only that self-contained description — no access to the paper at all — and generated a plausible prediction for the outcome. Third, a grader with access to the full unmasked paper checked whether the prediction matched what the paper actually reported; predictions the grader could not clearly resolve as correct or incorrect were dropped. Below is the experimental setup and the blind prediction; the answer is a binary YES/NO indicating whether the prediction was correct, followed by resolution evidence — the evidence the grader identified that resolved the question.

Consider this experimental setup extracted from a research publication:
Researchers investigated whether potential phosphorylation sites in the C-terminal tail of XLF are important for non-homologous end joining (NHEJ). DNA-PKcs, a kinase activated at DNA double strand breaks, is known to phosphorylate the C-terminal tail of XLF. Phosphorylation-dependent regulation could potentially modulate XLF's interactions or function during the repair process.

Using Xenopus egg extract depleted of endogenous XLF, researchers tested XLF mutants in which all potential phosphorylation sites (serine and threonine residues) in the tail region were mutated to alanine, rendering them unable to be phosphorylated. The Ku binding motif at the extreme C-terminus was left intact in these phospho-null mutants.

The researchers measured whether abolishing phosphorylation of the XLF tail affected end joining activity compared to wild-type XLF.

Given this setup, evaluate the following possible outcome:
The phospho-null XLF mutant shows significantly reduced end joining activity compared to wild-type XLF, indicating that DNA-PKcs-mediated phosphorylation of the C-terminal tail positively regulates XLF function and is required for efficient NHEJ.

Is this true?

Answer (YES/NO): NO